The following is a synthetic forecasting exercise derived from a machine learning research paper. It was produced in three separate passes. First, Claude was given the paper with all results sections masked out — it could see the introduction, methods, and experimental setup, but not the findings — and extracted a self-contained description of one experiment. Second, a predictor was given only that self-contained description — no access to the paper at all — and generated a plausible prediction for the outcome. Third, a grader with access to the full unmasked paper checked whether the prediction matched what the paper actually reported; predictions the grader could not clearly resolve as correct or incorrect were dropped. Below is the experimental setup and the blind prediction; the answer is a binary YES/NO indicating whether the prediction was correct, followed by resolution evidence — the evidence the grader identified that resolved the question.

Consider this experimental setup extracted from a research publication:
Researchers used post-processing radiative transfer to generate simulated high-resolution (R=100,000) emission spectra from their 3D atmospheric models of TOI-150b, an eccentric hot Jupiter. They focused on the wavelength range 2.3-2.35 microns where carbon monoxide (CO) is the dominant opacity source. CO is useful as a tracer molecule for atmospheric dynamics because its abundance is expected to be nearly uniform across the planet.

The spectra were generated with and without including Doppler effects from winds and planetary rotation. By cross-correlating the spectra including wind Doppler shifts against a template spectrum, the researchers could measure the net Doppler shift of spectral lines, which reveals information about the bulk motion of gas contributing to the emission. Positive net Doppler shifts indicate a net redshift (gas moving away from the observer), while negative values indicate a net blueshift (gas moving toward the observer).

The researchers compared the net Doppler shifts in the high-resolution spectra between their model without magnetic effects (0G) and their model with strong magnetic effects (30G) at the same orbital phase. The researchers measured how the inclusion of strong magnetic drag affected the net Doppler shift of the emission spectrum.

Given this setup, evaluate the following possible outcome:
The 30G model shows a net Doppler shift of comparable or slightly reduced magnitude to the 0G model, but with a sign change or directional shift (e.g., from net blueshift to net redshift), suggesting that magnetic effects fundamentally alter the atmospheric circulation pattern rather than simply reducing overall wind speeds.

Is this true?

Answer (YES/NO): NO